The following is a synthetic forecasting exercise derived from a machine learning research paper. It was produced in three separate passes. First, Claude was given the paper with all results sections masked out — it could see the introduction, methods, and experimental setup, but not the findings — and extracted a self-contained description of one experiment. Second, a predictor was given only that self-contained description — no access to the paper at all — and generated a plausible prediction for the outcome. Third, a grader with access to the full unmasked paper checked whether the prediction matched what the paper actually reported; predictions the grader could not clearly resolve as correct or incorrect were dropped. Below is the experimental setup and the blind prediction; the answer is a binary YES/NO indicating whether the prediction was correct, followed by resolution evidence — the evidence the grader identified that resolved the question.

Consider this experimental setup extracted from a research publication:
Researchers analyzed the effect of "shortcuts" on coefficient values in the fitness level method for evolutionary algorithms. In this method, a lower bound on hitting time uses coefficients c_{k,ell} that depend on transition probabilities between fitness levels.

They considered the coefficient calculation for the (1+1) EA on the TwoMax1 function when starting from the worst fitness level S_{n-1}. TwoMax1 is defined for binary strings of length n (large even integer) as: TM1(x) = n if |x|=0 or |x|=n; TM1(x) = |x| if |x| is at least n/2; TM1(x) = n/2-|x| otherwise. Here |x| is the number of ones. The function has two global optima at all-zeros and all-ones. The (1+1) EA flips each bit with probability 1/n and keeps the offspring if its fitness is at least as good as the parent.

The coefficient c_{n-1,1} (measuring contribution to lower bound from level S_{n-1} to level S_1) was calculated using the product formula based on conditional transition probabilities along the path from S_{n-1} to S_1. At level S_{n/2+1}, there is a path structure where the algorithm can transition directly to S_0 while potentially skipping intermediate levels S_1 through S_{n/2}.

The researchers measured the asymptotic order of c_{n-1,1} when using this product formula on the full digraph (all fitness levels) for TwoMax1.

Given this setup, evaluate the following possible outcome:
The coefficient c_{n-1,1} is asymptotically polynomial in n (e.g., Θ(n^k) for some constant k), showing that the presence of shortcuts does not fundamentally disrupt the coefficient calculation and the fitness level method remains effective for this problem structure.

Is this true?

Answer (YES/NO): NO